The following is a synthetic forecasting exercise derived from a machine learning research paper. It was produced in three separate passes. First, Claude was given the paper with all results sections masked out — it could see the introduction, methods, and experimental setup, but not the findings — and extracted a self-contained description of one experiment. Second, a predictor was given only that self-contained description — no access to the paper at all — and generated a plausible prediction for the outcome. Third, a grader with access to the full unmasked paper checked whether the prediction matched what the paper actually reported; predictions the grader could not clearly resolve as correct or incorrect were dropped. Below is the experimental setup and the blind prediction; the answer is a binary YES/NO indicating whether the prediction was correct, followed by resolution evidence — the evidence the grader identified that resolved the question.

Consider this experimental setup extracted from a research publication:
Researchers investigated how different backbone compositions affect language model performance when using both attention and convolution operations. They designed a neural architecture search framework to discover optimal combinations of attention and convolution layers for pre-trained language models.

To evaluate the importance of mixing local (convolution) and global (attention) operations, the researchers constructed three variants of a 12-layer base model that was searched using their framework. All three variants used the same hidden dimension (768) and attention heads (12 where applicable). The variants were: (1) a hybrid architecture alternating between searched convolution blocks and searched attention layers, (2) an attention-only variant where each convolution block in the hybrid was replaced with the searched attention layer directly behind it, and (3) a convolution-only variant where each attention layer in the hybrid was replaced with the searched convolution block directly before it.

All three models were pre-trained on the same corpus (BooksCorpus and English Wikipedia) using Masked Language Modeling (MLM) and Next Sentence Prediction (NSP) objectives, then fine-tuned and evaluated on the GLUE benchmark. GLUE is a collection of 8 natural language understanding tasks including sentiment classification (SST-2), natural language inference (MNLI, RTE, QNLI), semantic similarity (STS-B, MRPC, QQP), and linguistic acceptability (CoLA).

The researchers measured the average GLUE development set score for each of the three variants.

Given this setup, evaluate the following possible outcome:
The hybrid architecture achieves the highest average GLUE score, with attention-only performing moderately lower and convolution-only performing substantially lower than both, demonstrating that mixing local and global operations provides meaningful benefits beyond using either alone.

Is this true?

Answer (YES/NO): YES